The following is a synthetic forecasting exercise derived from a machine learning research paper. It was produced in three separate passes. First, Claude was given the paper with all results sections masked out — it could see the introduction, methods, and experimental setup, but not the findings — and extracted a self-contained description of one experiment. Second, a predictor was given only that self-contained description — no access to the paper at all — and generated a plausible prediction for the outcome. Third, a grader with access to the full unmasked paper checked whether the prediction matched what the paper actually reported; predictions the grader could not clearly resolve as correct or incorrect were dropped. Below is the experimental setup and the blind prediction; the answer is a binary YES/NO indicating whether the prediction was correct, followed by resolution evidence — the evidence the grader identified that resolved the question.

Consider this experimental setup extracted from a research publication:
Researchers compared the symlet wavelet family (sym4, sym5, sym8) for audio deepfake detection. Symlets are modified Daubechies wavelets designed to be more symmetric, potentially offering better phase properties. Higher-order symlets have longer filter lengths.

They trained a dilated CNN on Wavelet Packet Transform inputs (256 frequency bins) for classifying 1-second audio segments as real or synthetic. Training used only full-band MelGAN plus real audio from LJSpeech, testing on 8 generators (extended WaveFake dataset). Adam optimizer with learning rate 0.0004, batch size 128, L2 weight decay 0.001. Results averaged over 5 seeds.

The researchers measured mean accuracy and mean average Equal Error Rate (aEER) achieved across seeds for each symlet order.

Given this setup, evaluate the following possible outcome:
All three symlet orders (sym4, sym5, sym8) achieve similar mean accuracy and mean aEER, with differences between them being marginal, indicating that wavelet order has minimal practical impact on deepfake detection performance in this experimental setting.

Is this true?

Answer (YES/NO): NO